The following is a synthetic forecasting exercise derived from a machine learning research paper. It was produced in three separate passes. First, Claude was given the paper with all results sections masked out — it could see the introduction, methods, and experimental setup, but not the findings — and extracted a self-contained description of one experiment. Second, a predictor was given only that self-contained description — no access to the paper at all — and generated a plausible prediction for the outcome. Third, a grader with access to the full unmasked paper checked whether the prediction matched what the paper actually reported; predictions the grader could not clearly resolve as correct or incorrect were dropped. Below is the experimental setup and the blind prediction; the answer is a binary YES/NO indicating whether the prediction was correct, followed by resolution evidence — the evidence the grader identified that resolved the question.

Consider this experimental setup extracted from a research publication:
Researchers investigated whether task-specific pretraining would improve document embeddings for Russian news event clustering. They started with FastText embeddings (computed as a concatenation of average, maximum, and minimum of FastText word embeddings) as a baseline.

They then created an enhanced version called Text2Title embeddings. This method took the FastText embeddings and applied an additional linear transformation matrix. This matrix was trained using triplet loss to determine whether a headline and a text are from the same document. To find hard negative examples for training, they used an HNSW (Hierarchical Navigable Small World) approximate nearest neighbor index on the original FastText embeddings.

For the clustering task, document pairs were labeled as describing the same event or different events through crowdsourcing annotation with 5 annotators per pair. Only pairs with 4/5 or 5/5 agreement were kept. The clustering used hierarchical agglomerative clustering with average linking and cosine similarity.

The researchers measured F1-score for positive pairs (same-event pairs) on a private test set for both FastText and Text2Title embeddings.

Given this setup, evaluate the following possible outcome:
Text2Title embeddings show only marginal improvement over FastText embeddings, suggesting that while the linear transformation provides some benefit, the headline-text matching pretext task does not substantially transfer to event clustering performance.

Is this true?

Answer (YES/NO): NO